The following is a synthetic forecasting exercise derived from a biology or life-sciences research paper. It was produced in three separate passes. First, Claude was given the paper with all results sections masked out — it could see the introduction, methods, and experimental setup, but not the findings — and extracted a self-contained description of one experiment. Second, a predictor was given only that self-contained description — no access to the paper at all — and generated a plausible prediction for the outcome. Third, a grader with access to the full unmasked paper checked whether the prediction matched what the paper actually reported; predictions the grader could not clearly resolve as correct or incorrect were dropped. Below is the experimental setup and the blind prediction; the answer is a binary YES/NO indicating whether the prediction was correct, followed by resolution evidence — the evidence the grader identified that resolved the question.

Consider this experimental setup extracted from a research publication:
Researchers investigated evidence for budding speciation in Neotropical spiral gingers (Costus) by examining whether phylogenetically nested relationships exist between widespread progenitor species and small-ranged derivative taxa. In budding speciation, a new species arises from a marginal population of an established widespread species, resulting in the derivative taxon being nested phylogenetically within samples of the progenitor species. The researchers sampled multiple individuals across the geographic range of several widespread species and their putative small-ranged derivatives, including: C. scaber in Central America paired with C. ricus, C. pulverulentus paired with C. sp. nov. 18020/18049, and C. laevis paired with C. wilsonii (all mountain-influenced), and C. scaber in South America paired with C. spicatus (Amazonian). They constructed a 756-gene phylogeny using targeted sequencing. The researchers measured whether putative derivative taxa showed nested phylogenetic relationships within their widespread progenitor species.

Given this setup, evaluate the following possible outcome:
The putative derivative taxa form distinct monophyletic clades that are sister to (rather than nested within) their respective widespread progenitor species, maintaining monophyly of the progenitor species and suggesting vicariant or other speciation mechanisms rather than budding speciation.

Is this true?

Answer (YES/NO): NO